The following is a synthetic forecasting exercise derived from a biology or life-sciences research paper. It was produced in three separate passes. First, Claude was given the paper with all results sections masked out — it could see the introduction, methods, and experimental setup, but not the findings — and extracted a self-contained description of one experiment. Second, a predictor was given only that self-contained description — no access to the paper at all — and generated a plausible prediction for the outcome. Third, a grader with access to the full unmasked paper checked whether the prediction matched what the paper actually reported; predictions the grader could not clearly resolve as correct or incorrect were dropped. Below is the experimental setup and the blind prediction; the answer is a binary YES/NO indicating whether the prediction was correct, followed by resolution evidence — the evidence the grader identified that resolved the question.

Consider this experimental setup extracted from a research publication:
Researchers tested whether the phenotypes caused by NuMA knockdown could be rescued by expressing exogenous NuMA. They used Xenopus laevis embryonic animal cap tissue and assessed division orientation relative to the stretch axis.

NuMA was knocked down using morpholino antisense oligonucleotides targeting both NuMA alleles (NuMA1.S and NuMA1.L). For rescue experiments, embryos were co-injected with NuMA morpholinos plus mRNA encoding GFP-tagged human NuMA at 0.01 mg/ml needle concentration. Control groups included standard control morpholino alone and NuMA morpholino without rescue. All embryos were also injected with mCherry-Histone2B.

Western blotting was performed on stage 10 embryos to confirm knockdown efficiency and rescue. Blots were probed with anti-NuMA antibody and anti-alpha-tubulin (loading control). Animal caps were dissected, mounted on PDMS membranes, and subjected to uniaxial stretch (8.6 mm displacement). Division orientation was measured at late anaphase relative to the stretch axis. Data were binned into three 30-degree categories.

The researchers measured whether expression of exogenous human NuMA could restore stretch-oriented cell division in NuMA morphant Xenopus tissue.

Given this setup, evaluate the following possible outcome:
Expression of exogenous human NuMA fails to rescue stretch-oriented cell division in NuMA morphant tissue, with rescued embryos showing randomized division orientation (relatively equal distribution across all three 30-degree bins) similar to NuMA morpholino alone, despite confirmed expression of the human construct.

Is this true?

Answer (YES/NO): NO